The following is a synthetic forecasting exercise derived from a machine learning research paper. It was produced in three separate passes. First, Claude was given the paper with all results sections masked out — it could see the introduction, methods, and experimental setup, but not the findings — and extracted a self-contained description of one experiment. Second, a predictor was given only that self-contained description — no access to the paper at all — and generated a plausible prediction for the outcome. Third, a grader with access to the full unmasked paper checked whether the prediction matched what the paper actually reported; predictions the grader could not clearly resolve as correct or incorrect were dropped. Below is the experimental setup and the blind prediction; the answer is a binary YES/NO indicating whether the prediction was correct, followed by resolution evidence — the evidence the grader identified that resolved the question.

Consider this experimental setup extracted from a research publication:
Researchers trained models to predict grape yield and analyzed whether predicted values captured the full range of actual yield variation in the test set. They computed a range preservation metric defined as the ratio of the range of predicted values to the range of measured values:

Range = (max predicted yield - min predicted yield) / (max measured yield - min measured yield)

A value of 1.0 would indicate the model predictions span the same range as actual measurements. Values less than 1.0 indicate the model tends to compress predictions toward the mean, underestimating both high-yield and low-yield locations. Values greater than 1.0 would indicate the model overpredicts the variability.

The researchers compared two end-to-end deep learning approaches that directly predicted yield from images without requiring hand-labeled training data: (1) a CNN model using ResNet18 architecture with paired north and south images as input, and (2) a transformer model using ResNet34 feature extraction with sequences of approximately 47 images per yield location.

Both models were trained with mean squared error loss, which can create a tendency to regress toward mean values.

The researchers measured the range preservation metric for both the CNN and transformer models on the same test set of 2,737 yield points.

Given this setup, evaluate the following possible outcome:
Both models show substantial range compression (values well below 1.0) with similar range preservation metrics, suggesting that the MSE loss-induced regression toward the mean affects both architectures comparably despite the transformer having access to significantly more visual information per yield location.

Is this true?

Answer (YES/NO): NO